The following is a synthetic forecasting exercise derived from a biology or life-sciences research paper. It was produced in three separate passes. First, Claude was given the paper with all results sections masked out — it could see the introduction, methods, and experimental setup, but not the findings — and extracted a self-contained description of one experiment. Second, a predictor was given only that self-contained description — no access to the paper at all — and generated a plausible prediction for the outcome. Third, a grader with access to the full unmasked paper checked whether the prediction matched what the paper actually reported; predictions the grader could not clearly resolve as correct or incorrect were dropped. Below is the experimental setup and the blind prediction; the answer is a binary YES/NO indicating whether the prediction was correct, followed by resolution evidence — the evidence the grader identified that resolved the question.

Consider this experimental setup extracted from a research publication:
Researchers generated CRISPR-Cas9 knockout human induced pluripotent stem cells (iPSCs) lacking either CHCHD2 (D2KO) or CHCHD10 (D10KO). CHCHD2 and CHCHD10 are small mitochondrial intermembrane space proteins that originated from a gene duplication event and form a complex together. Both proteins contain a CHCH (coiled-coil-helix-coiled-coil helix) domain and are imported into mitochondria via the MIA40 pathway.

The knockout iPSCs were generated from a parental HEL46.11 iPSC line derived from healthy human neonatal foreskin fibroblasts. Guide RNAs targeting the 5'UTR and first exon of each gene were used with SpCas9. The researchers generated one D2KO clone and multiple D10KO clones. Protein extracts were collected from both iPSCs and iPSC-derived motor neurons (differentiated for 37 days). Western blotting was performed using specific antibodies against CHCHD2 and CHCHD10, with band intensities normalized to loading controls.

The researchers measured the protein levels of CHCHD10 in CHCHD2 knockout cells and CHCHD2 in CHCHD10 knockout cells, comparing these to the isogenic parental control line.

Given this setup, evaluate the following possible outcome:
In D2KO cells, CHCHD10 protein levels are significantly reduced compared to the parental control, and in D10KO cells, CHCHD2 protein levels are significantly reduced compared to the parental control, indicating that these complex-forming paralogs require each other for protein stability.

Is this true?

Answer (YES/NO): NO